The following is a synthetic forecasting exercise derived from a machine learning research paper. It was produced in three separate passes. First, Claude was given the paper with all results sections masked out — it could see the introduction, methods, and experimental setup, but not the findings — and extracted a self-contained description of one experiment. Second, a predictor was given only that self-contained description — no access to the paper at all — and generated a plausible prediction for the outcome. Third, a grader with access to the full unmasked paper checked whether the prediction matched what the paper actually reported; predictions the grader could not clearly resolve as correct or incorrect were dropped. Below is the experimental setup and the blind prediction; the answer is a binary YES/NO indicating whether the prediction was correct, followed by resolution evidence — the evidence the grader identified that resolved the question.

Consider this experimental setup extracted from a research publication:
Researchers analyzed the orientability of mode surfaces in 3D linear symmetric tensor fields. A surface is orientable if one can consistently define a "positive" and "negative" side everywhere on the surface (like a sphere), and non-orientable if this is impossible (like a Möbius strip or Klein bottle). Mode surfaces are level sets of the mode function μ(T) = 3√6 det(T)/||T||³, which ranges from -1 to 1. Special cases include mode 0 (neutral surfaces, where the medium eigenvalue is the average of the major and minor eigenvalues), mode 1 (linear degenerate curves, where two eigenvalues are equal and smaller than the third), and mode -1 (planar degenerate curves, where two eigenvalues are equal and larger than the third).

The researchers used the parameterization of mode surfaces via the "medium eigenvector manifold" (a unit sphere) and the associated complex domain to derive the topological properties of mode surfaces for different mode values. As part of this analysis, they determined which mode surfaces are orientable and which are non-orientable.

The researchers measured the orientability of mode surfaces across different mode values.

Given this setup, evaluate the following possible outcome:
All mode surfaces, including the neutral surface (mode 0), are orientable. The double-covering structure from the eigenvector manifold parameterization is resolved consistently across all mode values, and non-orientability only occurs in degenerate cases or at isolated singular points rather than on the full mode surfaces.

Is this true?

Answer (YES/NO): NO